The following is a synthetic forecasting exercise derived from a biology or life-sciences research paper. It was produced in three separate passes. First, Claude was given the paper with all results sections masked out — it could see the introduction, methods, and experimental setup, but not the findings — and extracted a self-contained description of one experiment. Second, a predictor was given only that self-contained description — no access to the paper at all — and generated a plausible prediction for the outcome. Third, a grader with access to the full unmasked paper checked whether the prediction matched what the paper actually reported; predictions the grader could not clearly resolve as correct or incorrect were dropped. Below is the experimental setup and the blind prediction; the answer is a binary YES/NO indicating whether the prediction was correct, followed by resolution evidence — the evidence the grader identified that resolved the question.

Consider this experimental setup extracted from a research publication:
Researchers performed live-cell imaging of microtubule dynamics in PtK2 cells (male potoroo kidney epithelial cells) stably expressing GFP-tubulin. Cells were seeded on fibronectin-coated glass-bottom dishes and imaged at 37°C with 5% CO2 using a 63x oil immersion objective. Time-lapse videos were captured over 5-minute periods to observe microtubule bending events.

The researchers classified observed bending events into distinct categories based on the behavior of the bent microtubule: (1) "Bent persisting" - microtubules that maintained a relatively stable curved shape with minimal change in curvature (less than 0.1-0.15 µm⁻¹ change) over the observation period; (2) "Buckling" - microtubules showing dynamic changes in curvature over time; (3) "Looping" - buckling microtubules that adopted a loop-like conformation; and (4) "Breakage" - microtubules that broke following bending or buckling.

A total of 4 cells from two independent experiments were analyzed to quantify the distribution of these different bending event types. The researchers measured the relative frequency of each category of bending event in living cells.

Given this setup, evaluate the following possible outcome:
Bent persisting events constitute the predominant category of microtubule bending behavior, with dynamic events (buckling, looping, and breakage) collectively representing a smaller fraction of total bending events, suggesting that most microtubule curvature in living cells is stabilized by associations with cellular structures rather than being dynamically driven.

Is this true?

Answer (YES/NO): NO